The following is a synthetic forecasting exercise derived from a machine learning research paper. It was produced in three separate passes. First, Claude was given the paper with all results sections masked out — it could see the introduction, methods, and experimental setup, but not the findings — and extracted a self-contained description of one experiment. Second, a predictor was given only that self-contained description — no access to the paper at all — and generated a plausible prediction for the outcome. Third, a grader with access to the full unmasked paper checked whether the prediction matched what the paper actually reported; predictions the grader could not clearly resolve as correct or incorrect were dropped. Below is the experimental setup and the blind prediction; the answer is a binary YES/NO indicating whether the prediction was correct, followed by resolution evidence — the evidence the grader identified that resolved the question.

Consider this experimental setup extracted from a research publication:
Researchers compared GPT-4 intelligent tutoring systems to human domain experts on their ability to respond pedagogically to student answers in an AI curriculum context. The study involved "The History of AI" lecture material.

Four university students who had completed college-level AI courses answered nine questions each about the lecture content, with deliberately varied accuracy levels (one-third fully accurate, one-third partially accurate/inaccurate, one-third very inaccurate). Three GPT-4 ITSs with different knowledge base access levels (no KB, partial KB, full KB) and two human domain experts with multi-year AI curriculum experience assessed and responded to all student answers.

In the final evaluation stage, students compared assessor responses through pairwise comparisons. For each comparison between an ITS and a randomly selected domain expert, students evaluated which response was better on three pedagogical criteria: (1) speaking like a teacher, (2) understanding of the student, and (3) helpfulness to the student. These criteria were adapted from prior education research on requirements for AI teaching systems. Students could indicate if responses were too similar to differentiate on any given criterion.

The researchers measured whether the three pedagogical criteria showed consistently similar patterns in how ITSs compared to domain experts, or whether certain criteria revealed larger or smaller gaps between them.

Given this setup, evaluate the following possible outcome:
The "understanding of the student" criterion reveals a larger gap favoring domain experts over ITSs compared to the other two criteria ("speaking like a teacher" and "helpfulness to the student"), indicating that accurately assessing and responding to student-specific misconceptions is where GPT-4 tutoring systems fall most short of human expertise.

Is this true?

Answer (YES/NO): NO